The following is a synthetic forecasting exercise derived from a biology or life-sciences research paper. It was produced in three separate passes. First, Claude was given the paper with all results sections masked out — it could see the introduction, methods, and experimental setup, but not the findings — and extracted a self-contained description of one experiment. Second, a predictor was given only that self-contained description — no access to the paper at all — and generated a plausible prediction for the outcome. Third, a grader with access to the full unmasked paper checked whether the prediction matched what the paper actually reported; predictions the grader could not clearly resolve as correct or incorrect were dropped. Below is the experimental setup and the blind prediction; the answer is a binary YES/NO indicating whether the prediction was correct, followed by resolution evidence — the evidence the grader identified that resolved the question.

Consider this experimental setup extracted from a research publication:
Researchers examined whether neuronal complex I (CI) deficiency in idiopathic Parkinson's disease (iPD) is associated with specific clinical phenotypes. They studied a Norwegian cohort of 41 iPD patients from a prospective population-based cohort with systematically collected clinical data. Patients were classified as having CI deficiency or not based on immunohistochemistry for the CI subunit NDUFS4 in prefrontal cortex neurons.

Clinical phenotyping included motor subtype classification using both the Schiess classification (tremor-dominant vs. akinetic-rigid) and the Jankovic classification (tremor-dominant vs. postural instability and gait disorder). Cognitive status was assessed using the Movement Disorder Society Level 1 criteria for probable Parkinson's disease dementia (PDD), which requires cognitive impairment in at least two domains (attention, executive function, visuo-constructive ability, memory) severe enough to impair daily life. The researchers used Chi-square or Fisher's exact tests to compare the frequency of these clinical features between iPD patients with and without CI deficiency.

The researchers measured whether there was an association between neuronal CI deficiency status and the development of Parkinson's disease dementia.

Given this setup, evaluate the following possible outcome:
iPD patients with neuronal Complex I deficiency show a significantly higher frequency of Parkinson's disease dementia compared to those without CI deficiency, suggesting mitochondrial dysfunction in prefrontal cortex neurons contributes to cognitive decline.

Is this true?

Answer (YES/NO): NO